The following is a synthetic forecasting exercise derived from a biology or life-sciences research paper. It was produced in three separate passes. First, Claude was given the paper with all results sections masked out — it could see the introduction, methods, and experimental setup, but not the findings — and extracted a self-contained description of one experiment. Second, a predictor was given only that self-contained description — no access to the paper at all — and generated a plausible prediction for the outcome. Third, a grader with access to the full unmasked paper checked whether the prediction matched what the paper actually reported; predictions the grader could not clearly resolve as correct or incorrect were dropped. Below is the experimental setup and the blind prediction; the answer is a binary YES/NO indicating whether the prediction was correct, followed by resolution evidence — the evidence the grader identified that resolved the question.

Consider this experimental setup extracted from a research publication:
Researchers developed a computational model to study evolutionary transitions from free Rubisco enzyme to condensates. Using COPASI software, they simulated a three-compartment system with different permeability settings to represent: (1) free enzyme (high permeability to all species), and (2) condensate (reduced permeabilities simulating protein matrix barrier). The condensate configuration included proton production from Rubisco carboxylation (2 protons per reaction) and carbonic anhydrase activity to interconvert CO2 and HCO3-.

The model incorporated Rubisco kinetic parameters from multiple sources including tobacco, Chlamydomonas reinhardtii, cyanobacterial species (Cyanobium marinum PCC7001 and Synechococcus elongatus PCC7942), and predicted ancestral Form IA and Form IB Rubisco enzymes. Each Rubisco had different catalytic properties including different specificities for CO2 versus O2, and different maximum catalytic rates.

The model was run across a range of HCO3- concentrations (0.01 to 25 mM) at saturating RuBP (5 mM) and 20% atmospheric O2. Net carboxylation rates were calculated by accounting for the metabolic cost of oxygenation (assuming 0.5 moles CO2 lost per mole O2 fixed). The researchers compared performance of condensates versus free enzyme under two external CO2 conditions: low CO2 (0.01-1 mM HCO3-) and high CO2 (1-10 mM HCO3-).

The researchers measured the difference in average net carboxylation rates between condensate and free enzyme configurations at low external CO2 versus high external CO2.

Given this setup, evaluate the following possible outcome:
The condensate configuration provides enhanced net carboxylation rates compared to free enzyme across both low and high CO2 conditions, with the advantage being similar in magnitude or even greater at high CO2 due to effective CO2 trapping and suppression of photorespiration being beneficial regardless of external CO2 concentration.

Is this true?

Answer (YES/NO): NO